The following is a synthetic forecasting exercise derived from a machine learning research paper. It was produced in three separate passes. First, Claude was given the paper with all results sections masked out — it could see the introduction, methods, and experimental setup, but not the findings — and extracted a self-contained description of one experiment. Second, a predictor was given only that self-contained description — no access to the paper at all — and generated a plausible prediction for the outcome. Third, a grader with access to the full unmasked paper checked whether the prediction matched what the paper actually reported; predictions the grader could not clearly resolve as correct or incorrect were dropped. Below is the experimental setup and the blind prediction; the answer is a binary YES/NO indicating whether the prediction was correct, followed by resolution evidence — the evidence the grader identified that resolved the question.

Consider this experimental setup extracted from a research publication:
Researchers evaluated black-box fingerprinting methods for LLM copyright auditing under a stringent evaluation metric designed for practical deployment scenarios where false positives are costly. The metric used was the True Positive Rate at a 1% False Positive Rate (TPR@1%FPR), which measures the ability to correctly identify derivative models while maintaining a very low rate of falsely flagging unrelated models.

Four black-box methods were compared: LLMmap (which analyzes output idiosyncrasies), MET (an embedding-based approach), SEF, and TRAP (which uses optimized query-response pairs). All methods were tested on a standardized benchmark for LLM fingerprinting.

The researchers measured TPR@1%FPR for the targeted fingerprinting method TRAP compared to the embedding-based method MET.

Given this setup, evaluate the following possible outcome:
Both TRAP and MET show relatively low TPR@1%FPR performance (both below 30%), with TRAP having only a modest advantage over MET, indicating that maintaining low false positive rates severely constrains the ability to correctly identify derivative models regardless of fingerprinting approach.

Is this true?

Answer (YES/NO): NO